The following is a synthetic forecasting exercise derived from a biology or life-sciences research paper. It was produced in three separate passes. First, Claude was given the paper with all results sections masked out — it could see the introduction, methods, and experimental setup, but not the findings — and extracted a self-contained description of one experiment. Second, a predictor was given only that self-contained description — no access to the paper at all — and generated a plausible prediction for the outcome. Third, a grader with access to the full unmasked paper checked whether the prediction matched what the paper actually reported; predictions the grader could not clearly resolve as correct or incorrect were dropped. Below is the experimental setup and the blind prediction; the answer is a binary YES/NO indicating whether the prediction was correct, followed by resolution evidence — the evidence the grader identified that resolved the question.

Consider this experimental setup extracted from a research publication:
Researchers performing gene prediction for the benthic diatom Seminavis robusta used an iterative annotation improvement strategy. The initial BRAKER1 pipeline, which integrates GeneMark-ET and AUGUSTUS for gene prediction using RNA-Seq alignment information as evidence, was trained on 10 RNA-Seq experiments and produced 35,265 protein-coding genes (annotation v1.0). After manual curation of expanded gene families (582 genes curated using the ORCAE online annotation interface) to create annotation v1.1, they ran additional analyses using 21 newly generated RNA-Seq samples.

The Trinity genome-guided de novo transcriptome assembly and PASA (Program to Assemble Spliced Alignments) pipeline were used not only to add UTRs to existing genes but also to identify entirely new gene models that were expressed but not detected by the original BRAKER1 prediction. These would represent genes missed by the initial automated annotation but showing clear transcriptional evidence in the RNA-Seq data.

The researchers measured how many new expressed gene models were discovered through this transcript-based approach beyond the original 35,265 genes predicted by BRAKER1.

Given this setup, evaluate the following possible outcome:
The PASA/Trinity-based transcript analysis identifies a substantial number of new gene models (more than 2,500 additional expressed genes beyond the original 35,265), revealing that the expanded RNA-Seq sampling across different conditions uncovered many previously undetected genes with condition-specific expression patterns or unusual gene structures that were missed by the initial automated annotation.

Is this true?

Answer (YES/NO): NO